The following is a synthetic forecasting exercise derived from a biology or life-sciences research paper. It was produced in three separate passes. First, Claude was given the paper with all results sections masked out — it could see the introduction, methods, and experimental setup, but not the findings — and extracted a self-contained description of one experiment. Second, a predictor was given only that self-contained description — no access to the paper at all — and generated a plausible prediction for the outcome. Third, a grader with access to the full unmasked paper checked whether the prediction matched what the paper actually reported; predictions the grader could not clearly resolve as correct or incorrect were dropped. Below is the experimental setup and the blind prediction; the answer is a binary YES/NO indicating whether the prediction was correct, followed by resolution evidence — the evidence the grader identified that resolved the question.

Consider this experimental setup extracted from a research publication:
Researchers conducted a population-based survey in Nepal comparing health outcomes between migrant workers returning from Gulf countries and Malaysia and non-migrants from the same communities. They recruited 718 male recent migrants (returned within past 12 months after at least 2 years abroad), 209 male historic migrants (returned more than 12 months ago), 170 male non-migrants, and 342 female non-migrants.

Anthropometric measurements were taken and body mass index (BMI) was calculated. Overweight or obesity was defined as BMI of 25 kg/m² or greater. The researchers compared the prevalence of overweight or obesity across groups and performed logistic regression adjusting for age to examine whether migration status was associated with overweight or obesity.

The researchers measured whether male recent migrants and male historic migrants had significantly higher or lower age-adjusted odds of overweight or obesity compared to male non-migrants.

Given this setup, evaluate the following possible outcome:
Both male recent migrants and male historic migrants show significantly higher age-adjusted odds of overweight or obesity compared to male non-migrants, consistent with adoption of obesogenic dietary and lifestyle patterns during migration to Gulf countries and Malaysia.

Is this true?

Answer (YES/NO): YES